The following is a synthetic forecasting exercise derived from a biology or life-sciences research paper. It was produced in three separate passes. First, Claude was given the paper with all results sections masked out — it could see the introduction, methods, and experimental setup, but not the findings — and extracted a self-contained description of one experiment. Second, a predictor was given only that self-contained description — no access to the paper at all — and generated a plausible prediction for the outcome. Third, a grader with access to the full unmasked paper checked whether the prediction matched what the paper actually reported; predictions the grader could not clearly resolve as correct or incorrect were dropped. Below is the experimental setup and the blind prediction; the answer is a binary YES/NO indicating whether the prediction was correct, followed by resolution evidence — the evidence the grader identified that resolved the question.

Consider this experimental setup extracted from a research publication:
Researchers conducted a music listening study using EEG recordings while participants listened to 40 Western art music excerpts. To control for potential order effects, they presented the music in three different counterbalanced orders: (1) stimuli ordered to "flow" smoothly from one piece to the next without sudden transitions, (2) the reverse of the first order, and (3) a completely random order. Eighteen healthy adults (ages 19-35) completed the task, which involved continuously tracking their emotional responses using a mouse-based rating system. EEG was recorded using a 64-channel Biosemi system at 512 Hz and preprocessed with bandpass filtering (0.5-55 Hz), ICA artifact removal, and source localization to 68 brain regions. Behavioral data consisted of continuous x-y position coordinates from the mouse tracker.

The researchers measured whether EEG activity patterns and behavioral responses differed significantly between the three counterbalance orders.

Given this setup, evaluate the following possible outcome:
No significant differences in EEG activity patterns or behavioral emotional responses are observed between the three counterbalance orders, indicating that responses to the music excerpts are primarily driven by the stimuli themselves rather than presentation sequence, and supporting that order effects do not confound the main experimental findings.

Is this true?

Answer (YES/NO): YES